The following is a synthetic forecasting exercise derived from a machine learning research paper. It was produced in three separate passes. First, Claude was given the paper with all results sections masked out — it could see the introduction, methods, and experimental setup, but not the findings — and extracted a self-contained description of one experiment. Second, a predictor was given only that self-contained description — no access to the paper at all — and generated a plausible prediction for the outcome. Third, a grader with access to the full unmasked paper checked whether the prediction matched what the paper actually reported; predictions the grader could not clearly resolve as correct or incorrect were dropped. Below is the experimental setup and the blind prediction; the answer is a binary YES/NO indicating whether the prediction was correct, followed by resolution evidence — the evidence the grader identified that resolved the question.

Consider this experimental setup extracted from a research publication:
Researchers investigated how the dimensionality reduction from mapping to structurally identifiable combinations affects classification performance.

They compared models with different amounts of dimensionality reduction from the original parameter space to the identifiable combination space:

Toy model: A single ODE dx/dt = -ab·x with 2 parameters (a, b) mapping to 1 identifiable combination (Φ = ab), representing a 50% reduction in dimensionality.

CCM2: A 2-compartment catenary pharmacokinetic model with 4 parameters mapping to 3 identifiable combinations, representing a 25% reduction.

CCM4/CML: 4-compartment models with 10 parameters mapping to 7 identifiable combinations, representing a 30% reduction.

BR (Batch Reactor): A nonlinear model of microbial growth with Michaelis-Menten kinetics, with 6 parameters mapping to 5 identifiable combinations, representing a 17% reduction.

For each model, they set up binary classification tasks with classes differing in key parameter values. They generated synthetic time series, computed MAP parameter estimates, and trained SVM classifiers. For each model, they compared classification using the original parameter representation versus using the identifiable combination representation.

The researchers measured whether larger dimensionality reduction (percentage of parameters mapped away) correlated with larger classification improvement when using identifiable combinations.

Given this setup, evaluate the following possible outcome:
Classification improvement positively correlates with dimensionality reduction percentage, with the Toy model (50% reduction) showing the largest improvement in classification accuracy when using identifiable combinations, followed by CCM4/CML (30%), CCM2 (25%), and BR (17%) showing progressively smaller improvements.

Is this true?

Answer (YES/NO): NO